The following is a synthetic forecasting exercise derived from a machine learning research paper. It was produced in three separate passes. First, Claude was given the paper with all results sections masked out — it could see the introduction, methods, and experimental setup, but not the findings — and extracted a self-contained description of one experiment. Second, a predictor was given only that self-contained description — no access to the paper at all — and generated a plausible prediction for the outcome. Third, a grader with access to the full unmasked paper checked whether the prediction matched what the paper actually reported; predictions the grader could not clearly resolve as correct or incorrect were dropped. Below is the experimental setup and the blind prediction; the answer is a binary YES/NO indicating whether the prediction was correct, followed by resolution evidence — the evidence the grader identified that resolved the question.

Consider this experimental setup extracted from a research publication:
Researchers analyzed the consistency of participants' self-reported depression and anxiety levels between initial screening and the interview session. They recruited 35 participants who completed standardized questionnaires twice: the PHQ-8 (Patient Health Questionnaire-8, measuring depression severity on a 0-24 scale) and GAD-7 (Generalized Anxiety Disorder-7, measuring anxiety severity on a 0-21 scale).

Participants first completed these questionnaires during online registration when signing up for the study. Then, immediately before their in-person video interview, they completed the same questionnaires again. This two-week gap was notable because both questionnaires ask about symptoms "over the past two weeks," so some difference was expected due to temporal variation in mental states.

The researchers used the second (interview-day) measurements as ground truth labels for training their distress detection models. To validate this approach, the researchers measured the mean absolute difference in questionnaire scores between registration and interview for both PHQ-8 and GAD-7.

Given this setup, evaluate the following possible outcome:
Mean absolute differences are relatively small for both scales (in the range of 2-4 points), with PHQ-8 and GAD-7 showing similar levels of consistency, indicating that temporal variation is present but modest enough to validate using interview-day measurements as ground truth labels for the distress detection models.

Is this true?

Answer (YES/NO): NO